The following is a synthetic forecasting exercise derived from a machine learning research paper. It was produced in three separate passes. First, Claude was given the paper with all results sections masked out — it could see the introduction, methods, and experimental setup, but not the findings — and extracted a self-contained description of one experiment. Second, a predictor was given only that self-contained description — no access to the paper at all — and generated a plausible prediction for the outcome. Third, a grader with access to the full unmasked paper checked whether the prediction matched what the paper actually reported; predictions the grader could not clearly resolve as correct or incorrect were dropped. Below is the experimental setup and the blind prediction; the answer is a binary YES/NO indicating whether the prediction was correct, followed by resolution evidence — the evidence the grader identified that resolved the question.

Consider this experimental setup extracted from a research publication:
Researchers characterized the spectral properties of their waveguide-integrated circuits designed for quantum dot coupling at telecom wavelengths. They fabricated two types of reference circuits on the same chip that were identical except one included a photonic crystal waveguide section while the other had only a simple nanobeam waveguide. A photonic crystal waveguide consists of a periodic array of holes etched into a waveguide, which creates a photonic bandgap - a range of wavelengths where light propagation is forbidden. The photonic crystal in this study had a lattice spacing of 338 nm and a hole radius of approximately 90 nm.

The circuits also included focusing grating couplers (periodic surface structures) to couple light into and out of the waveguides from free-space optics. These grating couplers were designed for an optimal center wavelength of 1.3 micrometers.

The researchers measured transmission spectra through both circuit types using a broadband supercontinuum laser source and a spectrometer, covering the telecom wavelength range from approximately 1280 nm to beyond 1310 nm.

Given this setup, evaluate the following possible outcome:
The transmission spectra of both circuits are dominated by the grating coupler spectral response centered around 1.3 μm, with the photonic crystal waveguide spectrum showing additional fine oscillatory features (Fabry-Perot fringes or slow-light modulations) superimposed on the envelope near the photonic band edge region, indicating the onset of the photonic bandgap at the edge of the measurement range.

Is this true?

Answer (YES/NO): NO